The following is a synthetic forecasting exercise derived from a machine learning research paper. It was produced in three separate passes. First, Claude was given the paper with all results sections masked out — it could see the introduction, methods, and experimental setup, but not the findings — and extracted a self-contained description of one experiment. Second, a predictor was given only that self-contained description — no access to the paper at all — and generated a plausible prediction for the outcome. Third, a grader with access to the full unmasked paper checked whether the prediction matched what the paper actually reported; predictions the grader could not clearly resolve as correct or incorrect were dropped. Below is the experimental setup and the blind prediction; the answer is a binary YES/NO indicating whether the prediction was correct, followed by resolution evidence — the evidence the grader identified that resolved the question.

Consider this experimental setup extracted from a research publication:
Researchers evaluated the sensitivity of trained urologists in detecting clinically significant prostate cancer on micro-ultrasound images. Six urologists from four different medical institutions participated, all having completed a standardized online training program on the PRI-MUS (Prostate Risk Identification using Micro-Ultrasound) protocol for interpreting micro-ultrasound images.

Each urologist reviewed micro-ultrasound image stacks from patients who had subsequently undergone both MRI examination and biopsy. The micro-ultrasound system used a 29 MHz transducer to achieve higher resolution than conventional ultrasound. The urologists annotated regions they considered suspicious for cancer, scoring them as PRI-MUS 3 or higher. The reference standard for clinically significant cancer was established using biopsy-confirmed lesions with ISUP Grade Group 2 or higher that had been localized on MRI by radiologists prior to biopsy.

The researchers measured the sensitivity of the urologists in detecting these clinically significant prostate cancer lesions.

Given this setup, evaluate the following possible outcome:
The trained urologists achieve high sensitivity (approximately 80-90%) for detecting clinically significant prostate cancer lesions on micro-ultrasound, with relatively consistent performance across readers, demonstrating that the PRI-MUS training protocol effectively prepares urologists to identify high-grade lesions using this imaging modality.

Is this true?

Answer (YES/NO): NO